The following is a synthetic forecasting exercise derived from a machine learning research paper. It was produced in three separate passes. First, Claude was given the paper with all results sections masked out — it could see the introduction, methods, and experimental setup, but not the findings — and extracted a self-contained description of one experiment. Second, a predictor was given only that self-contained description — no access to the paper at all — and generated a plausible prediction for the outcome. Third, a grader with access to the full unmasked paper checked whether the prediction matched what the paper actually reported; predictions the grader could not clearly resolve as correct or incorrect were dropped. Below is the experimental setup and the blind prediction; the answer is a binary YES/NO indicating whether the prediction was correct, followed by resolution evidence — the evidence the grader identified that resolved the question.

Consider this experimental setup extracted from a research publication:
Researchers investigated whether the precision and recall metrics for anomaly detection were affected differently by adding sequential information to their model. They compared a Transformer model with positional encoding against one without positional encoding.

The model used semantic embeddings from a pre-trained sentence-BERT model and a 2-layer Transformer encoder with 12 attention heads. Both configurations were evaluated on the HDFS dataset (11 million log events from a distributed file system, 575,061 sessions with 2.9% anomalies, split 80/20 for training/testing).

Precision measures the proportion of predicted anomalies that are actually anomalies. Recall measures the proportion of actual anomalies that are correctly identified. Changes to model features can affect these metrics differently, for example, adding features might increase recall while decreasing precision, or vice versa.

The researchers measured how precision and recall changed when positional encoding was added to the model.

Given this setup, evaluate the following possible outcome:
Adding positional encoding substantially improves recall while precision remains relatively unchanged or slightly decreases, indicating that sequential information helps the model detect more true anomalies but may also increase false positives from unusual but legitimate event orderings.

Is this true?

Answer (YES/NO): NO